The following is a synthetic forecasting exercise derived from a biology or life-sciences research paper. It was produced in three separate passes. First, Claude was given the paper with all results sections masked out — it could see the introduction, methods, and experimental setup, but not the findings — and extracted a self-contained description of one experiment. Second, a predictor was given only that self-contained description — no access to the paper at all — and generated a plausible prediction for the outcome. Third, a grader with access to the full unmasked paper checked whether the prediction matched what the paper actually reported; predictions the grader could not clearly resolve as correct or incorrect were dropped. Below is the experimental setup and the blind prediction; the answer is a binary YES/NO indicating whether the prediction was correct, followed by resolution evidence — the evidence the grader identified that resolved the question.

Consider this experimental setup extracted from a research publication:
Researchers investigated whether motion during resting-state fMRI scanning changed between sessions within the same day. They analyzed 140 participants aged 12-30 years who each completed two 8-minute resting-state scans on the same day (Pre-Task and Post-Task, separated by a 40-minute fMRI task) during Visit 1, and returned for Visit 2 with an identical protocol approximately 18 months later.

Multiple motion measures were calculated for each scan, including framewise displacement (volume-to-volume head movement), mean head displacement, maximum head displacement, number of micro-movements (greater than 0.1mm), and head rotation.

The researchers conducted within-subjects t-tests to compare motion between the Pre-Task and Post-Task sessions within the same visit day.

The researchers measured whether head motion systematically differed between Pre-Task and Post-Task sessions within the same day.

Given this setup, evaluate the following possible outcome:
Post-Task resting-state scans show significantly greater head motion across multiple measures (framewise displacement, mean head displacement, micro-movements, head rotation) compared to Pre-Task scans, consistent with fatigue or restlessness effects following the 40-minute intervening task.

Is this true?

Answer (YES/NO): NO